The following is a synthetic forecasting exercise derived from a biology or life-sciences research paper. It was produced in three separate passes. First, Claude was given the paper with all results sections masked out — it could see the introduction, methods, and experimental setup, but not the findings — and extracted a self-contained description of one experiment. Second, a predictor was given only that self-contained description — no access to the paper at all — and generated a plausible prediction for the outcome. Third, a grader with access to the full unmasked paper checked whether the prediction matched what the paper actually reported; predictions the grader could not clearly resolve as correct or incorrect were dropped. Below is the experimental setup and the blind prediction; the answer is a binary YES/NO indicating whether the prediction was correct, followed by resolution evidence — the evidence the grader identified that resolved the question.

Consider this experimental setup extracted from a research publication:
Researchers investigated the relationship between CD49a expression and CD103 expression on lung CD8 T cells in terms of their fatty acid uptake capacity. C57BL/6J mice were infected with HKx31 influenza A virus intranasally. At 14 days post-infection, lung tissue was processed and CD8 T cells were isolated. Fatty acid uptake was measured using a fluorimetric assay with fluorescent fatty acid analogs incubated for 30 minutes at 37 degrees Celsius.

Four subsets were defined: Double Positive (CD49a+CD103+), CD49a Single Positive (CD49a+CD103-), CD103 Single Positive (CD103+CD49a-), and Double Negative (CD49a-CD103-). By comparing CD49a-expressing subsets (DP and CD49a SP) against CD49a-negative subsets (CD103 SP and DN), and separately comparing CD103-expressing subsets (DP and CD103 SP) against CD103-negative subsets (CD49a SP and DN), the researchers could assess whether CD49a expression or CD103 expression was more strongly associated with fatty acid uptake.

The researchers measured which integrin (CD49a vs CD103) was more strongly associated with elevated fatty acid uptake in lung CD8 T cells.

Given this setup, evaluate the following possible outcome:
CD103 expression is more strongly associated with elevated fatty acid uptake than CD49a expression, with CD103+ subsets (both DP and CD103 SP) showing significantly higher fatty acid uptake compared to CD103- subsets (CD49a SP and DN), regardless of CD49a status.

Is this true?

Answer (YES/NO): NO